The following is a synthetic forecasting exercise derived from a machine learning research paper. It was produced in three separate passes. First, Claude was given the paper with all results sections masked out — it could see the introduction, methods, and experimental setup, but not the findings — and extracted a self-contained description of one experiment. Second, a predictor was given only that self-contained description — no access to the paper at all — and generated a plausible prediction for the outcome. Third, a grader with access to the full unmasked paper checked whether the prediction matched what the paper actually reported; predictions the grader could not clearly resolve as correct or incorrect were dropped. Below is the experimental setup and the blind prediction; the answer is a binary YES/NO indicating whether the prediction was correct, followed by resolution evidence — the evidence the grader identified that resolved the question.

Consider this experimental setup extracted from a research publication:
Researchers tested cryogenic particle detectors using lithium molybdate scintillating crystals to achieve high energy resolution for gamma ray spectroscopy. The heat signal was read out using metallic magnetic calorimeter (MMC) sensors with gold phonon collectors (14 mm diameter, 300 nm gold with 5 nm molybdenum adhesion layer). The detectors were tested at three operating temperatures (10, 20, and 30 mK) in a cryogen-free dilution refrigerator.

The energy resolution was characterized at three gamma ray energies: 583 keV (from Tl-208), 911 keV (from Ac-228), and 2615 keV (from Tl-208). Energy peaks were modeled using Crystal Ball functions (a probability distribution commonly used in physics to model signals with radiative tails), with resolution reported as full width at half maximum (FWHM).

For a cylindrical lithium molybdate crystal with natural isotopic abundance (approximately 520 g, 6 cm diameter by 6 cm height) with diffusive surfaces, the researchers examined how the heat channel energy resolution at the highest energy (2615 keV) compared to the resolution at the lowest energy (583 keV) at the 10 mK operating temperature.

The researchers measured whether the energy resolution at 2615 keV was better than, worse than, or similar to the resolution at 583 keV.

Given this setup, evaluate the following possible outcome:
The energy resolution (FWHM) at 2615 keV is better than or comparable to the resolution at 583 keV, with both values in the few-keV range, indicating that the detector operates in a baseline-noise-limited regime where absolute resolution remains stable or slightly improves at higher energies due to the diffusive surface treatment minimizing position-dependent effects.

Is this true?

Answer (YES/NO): NO